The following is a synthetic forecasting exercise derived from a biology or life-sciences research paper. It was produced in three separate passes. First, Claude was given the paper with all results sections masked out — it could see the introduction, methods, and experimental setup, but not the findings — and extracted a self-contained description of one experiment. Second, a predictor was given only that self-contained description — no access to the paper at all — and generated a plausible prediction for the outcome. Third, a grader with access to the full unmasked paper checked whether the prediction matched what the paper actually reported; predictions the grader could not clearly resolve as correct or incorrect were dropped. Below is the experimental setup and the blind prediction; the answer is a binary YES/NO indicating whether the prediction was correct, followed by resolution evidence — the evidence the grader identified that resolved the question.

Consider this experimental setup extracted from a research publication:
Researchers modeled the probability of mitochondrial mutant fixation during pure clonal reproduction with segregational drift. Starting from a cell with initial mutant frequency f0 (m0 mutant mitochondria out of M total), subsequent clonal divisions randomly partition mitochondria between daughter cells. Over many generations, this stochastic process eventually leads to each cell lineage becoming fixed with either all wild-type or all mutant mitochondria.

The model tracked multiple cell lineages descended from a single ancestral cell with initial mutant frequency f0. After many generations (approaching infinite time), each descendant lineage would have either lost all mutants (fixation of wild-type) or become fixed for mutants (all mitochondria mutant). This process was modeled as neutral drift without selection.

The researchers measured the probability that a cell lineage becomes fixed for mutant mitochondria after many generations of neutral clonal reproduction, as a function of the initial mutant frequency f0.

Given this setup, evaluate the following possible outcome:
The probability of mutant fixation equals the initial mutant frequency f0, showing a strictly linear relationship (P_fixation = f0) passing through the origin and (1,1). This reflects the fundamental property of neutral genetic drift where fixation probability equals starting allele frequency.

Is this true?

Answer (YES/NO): YES